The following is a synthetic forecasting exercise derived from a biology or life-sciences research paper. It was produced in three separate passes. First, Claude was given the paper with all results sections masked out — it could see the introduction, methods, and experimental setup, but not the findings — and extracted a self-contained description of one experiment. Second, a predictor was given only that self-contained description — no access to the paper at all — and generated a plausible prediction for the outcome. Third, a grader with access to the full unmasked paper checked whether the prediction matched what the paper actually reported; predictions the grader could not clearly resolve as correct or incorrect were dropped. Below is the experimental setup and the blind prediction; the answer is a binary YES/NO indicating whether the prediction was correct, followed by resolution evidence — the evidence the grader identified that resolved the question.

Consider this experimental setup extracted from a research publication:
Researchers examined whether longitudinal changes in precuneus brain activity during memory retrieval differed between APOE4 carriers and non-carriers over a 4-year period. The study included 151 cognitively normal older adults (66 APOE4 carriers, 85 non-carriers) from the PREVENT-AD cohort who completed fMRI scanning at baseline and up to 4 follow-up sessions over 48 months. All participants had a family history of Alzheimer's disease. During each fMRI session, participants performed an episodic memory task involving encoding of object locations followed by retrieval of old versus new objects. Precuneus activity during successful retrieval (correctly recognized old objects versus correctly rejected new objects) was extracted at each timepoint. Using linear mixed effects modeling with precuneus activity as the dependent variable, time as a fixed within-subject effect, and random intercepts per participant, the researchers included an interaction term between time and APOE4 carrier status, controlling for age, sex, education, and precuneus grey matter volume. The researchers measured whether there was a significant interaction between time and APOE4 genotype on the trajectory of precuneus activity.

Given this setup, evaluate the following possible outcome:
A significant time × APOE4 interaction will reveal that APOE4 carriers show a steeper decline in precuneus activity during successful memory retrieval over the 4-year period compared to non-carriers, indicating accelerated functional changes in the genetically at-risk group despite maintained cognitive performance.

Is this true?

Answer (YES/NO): NO